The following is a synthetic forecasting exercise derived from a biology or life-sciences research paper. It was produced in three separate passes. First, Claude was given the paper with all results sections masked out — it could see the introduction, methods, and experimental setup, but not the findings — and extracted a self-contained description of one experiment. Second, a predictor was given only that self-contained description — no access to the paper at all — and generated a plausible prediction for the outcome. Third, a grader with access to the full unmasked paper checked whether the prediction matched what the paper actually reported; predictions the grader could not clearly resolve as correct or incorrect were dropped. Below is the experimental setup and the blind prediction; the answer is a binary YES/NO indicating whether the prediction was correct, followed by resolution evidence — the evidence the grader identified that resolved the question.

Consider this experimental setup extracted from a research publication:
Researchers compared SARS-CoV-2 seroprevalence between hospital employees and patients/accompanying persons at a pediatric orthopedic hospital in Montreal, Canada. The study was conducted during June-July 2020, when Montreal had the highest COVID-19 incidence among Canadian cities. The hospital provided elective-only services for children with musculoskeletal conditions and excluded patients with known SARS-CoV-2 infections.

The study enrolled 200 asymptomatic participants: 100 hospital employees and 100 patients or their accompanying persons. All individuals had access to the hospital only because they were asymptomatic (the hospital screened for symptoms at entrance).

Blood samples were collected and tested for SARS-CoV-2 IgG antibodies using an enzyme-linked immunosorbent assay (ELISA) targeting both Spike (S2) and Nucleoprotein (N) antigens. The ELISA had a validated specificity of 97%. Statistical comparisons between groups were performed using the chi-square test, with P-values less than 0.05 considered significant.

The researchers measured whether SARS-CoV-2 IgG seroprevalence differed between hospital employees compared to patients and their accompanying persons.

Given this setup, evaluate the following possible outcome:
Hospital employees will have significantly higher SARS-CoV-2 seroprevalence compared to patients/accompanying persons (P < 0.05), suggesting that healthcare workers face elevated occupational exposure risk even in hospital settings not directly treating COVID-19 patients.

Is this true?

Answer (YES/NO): NO